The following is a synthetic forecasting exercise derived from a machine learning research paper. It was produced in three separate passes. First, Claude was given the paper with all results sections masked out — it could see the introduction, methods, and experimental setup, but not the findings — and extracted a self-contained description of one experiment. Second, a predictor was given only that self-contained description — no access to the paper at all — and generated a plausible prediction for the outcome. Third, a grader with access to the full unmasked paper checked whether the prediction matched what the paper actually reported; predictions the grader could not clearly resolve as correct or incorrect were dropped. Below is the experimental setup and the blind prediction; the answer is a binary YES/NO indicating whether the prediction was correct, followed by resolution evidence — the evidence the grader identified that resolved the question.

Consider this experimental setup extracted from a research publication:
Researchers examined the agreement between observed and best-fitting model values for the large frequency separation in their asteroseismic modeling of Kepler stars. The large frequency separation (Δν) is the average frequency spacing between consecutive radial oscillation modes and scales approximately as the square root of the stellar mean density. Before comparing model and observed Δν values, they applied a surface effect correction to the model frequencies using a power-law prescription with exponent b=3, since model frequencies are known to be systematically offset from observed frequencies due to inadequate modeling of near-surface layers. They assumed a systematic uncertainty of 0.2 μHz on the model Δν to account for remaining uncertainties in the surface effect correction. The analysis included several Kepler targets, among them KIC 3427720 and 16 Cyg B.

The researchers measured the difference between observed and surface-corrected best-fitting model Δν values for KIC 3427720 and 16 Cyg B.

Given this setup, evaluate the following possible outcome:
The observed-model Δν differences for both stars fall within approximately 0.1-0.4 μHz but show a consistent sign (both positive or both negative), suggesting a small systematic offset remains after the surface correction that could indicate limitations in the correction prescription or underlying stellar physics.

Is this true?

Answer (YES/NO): NO